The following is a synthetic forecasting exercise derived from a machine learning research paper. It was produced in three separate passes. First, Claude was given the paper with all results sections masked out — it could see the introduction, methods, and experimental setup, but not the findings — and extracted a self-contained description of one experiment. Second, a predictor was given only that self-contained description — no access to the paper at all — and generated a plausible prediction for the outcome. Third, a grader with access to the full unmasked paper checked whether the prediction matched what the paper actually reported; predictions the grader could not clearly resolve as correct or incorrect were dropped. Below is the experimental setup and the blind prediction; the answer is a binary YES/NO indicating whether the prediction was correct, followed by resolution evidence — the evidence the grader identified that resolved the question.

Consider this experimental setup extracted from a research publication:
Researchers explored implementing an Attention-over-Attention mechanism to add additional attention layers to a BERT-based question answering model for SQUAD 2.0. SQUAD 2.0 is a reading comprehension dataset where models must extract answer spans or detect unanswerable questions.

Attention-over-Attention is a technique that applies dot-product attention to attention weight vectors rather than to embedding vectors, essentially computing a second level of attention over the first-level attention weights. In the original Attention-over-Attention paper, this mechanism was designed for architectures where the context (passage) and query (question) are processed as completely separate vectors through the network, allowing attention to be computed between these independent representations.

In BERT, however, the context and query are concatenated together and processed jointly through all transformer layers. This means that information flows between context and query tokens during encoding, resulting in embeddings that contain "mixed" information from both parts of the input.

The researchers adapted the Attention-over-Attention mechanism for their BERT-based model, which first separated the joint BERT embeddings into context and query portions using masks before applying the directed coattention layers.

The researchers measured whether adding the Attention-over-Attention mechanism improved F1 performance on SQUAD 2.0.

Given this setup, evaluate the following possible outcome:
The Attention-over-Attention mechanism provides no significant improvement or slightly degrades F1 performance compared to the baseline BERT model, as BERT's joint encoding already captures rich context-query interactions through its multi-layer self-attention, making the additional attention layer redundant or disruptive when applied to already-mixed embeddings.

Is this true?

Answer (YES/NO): YES